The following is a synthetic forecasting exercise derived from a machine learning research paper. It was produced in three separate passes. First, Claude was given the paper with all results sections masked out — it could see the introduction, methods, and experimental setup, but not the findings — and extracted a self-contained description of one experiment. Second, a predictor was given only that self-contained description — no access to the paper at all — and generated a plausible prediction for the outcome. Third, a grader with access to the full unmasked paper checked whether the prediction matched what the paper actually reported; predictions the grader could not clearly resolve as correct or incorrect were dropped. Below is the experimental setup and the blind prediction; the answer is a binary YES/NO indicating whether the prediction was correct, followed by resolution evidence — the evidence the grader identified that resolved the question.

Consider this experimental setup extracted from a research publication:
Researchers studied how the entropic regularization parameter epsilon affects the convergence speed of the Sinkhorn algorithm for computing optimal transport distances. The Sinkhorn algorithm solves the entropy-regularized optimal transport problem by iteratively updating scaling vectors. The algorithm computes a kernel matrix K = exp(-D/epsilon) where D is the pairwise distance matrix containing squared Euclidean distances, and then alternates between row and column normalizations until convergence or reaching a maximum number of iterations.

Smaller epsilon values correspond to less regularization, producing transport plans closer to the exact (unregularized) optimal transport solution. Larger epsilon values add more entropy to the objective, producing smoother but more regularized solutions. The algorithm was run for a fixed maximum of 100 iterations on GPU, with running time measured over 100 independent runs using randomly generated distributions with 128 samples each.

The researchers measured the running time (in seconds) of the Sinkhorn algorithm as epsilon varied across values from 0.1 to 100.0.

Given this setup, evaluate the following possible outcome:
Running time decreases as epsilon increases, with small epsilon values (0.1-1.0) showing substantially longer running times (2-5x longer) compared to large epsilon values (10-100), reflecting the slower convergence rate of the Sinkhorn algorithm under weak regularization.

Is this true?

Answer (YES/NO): NO